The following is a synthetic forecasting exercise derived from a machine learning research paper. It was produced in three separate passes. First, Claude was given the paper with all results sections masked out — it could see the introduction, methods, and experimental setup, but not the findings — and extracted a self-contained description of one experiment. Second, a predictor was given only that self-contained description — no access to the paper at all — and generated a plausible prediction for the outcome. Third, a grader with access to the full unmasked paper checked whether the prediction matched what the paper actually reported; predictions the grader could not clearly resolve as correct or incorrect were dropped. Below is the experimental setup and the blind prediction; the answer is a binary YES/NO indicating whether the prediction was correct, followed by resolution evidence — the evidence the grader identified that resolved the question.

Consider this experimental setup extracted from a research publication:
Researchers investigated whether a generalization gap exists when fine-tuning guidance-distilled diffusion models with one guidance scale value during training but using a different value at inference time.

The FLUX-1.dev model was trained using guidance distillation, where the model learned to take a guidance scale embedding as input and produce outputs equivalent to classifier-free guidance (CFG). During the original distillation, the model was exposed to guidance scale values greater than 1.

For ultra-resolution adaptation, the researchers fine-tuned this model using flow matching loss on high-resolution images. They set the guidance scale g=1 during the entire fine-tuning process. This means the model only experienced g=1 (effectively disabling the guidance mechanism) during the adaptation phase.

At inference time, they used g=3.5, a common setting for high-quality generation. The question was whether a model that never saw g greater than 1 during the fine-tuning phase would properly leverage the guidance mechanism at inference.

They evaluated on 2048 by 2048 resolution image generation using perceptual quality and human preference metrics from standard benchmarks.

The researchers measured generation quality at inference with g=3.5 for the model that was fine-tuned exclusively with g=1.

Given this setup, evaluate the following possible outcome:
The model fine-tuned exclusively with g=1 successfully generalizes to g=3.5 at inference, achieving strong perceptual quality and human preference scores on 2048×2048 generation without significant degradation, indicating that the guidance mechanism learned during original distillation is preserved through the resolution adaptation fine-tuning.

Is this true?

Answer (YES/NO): YES